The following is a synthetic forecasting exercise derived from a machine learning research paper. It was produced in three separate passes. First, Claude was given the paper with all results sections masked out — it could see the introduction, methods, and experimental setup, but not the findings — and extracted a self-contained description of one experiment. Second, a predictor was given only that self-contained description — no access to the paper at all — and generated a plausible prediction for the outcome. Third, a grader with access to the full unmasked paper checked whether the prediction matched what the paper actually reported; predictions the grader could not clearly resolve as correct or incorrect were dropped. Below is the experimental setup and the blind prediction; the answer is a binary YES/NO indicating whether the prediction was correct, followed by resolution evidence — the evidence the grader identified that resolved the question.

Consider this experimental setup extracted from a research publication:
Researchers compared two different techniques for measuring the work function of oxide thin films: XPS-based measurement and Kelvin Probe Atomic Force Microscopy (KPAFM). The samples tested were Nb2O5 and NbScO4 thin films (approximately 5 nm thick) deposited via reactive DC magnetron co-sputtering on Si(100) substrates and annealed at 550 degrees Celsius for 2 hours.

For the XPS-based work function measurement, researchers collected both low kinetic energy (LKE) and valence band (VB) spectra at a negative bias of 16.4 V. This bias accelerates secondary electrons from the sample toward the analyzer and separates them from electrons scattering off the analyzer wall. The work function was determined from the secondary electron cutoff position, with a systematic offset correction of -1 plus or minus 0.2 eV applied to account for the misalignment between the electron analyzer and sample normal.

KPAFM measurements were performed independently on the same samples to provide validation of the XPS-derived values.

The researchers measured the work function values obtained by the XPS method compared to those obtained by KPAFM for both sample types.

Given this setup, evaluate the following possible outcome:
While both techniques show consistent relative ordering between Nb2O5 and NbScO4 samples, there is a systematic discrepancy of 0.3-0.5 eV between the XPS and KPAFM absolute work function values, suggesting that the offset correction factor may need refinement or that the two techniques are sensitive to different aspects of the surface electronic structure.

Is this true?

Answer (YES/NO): NO